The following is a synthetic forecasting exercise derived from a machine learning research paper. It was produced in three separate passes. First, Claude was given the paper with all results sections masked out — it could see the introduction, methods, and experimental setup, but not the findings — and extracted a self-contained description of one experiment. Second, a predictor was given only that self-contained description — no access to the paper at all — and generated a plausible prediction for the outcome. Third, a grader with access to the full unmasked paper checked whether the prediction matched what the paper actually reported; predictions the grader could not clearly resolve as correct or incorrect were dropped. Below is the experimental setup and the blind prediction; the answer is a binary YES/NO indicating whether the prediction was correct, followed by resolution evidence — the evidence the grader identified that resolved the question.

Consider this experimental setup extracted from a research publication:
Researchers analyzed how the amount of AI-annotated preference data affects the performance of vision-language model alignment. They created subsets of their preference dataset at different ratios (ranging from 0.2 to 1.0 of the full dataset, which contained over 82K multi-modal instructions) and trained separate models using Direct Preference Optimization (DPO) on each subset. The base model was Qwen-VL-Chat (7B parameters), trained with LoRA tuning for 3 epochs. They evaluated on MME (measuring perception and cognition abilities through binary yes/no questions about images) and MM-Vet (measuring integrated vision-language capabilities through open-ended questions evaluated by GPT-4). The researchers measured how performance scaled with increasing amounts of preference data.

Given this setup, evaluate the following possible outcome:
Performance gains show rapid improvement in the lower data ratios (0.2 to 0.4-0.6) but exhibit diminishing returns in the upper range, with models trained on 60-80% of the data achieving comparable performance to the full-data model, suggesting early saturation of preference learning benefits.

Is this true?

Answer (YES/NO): NO